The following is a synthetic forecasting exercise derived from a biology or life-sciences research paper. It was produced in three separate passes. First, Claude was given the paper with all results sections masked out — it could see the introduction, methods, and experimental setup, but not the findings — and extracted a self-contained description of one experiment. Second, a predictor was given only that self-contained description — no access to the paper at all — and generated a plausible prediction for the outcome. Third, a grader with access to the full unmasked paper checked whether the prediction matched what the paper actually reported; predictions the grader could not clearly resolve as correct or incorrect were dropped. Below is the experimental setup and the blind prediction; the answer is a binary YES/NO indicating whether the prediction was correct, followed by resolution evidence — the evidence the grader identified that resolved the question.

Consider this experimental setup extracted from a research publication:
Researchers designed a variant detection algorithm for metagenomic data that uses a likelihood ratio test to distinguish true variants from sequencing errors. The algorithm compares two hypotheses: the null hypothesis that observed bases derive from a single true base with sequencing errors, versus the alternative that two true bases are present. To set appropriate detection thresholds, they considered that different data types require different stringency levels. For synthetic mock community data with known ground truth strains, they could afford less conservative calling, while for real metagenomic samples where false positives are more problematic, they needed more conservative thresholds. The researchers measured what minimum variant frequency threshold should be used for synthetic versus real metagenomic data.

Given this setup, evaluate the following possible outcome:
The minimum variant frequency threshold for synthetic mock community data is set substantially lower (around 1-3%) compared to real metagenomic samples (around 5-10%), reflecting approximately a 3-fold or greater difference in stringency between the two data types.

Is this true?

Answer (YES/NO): NO